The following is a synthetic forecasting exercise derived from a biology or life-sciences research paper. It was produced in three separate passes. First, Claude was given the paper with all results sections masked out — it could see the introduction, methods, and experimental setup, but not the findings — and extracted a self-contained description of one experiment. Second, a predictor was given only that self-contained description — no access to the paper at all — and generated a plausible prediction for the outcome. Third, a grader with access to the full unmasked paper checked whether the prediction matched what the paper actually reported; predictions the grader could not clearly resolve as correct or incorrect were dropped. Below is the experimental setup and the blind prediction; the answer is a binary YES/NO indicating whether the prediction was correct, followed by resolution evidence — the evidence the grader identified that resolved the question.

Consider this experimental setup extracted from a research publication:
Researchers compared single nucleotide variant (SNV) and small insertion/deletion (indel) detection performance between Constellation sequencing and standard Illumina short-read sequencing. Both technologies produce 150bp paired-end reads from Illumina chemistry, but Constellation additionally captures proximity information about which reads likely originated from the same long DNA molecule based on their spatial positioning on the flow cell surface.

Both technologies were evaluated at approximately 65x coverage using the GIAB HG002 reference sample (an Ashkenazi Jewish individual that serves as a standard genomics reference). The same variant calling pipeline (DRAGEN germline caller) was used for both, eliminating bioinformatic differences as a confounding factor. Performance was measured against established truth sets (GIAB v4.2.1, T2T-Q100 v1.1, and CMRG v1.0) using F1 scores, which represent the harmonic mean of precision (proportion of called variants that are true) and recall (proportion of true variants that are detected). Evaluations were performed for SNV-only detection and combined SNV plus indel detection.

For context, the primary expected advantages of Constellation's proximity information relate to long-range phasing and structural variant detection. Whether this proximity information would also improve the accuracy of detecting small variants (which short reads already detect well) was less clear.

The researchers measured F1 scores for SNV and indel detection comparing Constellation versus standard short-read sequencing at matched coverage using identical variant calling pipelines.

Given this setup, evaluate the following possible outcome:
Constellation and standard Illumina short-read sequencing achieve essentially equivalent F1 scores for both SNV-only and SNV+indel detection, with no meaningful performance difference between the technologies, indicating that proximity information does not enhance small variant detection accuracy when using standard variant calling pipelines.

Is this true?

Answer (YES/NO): NO